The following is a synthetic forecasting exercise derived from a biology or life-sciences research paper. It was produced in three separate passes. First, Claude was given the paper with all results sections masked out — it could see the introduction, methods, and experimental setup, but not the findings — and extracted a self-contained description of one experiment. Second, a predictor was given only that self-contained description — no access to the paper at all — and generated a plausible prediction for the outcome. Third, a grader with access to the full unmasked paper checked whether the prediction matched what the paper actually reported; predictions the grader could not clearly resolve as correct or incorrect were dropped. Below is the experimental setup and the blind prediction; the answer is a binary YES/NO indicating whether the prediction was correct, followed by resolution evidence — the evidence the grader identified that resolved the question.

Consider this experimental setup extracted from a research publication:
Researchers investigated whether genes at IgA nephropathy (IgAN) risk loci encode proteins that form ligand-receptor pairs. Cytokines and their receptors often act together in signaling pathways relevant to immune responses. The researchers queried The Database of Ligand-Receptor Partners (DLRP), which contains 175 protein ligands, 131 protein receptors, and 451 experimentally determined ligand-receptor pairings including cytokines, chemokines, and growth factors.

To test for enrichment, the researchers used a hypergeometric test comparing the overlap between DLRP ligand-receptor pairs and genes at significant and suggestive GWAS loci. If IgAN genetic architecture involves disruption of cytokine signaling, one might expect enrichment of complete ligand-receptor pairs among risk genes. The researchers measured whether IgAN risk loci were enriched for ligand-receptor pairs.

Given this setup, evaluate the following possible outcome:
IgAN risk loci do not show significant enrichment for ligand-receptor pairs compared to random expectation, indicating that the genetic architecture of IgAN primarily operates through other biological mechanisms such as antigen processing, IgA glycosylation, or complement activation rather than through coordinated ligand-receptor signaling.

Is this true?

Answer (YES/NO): NO